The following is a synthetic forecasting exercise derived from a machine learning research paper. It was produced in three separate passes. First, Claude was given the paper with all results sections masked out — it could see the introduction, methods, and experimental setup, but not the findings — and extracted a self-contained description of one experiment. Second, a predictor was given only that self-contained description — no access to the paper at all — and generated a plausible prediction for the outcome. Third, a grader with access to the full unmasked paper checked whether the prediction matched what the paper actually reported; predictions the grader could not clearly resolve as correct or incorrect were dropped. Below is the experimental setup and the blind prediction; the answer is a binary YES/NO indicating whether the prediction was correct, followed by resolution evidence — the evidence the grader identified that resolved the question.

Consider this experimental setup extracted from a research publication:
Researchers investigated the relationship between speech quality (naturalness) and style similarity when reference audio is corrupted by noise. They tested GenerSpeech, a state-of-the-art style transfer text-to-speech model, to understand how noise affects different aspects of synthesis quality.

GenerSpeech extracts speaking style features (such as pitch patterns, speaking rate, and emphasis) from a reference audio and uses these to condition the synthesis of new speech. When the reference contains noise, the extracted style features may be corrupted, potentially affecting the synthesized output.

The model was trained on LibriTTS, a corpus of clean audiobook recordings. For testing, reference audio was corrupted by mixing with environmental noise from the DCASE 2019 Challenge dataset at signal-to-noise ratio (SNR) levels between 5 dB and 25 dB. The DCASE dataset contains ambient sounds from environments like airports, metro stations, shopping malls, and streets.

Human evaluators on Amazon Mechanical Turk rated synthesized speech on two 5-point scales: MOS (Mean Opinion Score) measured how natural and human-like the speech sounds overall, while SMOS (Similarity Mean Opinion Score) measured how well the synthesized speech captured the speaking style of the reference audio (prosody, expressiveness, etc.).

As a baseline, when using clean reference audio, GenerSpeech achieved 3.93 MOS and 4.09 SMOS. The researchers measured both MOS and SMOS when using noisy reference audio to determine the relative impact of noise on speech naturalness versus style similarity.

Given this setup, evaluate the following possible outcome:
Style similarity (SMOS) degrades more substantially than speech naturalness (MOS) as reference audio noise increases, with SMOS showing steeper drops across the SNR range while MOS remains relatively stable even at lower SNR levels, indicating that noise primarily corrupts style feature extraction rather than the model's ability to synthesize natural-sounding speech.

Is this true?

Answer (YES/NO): YES